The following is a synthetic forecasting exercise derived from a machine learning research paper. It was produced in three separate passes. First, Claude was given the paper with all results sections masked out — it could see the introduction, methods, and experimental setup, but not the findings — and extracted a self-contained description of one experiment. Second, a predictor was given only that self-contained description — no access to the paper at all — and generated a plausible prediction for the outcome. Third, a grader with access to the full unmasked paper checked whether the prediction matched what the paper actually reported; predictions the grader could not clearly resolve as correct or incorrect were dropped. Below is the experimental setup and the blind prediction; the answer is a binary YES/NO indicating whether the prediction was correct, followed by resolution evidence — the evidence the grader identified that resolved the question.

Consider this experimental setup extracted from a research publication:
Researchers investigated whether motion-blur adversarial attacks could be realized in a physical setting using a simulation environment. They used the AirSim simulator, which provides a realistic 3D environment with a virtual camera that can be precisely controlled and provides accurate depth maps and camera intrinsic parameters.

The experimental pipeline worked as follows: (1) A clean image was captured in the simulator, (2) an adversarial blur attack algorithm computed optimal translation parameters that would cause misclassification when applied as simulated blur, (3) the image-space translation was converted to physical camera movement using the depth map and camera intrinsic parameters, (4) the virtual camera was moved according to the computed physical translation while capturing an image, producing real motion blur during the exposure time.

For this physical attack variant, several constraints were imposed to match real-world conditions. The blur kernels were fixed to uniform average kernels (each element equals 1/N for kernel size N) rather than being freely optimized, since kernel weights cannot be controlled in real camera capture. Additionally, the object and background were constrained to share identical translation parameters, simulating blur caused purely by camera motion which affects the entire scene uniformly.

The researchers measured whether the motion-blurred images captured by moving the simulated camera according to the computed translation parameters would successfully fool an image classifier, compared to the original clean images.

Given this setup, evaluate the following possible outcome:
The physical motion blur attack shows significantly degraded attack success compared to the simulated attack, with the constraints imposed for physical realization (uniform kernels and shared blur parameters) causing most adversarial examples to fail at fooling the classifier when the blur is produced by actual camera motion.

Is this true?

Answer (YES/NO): NO